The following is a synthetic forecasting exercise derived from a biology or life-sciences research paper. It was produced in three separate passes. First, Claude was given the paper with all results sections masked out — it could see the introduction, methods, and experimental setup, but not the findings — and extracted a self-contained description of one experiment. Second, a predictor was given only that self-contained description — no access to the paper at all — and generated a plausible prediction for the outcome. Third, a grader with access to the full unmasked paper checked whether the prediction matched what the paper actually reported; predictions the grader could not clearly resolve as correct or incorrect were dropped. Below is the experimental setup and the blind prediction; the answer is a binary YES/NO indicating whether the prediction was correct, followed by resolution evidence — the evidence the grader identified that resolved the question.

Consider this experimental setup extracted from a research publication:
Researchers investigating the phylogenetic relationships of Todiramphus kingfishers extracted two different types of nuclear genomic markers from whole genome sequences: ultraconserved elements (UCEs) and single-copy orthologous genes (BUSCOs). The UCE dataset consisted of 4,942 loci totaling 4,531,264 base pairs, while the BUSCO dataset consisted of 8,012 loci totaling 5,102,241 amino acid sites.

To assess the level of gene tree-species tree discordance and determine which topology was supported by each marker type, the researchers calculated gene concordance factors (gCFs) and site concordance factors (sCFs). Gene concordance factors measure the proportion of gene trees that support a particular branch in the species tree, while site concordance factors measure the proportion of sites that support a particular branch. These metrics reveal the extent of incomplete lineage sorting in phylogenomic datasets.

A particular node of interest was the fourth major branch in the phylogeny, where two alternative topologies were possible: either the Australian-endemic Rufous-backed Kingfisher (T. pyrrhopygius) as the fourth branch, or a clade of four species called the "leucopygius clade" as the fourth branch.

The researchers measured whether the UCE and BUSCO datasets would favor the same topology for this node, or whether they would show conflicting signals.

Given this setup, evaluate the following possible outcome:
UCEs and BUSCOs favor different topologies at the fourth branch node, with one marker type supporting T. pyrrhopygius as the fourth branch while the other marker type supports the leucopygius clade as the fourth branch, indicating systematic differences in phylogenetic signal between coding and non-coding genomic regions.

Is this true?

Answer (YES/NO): YES